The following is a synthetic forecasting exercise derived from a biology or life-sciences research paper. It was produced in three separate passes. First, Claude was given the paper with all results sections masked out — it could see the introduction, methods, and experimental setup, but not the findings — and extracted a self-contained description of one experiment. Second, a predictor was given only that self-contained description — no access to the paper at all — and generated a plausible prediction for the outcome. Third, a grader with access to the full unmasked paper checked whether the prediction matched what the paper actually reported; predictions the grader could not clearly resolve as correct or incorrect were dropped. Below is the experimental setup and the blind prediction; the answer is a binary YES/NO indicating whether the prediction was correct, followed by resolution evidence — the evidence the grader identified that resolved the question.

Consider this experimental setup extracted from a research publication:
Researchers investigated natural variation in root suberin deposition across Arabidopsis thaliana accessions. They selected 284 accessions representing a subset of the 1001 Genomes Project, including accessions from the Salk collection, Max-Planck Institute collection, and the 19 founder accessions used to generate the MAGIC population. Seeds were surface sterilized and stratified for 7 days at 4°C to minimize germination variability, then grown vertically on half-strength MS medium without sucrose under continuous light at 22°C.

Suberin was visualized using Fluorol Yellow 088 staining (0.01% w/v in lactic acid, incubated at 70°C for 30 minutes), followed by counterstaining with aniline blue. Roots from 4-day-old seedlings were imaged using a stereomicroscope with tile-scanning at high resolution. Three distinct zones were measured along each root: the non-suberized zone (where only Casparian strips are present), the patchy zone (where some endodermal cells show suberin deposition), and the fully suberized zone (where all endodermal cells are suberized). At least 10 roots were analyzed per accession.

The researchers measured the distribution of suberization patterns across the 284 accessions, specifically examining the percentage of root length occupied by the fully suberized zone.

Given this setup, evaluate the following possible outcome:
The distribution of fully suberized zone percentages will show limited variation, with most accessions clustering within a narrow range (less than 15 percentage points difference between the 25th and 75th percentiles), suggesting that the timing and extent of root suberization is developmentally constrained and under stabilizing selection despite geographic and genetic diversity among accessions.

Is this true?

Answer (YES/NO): NO